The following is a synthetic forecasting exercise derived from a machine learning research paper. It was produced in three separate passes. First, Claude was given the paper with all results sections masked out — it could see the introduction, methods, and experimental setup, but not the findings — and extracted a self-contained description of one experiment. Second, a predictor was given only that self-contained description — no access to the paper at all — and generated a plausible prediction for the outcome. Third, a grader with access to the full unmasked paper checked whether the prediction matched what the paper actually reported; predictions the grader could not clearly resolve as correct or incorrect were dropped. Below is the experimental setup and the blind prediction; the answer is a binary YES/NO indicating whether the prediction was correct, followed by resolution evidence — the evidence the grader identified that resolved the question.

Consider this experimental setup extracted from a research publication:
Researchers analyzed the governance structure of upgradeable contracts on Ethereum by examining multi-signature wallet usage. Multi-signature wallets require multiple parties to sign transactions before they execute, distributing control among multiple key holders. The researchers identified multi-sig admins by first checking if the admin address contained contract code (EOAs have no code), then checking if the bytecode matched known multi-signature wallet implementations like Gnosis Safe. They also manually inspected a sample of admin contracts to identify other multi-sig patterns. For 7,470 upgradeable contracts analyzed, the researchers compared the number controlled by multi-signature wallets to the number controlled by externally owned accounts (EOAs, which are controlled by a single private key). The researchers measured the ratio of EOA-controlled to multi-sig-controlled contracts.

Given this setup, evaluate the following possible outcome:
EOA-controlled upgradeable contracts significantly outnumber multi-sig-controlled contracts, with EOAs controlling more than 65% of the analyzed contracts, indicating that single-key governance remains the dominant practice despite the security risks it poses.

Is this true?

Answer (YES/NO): NO